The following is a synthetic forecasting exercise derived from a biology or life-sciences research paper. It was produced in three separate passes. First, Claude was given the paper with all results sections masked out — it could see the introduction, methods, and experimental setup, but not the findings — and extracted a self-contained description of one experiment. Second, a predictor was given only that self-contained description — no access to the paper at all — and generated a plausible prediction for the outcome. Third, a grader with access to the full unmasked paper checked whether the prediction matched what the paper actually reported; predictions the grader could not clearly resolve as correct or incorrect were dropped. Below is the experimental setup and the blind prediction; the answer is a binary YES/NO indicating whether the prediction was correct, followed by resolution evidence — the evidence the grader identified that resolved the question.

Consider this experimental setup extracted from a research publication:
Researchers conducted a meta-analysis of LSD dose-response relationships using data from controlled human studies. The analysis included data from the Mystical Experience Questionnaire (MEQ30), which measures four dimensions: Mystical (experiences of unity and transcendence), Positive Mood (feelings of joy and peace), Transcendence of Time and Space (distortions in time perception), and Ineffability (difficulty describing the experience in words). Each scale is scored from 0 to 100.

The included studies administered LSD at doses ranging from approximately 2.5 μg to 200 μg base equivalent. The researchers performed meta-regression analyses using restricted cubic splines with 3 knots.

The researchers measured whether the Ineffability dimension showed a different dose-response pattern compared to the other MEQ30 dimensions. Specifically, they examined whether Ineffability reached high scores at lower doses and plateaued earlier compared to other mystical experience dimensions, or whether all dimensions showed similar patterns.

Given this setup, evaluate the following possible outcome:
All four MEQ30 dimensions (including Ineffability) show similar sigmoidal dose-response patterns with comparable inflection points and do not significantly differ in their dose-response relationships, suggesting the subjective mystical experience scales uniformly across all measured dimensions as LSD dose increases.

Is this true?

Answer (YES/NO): NO